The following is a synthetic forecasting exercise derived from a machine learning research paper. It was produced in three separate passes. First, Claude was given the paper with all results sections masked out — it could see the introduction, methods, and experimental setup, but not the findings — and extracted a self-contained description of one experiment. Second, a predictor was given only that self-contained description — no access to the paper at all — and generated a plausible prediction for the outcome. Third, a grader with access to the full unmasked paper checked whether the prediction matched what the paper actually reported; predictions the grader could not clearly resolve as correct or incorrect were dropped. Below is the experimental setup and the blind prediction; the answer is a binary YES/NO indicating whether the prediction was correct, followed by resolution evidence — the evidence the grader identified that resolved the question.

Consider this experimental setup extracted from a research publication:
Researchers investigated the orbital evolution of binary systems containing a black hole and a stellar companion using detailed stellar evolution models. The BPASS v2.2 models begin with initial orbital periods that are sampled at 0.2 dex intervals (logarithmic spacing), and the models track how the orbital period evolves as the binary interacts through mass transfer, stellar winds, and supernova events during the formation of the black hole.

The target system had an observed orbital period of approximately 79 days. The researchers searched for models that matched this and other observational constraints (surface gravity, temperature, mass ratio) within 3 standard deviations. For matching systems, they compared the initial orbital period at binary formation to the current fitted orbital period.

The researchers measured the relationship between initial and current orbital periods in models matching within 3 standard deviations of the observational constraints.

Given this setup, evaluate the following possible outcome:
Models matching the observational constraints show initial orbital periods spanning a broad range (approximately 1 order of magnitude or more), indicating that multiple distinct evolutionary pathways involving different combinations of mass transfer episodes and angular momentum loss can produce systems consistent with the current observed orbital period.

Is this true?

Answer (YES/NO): YES